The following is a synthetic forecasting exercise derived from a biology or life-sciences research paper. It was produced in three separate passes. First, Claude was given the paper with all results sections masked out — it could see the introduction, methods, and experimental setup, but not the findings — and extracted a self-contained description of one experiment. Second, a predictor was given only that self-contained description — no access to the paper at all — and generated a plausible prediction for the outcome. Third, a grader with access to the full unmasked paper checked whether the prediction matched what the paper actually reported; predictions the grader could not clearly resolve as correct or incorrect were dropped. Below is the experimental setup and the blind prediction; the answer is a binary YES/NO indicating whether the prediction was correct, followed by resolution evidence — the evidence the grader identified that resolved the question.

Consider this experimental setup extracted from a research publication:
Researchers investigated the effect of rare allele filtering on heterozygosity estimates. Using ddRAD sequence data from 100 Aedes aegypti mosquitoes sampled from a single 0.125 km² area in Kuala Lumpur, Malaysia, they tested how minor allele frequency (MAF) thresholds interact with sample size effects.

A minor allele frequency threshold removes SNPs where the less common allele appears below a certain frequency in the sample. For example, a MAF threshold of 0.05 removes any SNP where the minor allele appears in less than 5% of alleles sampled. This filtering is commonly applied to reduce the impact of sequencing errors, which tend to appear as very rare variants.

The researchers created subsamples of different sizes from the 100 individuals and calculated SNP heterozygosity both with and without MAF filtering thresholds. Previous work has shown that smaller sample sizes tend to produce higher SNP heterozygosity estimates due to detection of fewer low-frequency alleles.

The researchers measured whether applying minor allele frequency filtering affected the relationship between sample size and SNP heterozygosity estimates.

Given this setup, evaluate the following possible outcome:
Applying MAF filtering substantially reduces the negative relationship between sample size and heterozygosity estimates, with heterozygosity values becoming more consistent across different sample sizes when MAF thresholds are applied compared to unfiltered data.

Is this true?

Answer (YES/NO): NO